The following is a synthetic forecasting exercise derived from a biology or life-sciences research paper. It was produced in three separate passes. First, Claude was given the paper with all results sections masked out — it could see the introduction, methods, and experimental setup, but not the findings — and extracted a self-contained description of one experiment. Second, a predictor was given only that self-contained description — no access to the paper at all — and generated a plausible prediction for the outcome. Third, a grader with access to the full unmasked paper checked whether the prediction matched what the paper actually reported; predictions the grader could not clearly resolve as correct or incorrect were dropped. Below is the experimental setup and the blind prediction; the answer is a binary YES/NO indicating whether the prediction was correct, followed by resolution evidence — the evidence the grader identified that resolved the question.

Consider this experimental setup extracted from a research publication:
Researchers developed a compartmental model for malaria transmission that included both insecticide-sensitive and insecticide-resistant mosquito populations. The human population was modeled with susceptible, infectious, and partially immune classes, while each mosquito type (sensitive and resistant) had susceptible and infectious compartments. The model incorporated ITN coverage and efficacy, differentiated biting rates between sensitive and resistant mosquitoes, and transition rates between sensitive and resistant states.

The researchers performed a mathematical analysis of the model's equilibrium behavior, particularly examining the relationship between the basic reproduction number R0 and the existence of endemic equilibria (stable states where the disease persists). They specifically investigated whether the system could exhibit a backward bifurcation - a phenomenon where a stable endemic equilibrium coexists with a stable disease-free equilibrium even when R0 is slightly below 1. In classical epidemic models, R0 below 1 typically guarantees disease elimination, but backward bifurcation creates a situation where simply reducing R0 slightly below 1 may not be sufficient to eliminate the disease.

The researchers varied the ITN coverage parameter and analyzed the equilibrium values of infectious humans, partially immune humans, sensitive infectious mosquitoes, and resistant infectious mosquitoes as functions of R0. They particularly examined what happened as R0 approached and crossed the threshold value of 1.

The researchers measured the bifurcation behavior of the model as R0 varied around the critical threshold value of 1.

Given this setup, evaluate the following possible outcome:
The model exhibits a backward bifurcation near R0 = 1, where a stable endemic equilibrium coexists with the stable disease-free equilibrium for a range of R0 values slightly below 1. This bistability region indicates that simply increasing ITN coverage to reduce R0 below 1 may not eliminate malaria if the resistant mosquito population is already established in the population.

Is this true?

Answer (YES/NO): YES